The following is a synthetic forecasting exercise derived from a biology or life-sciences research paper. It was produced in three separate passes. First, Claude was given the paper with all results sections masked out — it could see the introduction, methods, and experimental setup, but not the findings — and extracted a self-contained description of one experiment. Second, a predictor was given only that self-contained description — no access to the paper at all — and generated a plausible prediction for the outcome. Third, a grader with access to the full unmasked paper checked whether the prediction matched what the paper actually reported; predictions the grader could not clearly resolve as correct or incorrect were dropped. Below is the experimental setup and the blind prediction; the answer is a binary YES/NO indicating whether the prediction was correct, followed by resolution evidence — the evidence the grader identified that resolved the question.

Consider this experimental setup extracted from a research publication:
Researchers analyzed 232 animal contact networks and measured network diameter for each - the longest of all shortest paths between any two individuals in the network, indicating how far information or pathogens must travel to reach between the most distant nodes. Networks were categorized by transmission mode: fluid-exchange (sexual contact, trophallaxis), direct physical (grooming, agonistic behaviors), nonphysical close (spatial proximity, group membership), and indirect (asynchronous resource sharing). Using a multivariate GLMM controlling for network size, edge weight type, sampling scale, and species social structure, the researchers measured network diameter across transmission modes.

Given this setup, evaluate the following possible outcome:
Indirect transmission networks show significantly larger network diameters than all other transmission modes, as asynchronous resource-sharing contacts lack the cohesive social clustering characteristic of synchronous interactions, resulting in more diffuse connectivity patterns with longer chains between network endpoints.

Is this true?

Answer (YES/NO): NO